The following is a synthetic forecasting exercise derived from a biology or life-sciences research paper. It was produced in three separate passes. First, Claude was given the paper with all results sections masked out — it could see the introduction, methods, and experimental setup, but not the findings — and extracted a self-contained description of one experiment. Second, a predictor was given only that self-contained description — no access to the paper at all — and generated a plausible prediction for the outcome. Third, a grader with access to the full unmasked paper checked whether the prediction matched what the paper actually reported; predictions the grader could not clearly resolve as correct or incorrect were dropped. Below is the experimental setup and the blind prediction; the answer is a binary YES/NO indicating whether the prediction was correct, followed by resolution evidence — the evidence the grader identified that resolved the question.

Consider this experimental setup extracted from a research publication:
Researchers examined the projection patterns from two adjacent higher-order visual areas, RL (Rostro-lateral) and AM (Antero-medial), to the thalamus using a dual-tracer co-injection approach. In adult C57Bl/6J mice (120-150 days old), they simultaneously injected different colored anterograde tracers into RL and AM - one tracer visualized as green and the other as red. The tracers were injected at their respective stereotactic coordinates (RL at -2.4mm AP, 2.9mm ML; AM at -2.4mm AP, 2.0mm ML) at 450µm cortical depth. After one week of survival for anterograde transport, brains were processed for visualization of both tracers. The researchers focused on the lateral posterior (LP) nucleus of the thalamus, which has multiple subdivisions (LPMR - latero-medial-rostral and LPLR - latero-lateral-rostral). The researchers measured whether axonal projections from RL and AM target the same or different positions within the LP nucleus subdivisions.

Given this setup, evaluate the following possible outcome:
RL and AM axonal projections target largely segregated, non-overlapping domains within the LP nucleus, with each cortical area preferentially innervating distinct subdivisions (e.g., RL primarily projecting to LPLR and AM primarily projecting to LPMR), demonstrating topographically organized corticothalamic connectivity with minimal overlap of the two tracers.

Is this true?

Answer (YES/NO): NO